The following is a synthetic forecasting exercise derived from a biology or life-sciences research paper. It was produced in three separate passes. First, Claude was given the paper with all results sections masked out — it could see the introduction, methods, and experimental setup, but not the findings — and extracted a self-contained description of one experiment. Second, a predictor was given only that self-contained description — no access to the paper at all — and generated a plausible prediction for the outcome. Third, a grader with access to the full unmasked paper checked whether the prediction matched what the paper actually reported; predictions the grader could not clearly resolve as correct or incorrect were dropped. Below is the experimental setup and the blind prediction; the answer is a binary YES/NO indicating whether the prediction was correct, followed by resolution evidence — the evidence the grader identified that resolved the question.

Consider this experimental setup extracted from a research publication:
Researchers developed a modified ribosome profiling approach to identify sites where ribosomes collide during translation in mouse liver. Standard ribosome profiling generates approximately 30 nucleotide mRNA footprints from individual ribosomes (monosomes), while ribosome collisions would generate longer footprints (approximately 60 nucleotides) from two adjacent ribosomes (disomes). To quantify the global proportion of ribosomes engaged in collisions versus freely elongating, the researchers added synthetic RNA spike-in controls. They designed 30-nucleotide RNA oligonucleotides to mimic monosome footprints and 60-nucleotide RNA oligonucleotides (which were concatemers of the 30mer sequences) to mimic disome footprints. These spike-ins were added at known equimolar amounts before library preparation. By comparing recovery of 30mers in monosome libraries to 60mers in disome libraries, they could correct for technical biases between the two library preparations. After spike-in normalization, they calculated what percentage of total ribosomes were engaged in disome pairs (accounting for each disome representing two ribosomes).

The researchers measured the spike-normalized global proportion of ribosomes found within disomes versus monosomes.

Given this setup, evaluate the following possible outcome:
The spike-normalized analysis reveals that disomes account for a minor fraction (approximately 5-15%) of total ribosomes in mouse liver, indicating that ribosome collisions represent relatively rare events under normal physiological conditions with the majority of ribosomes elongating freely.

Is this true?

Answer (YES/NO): YES